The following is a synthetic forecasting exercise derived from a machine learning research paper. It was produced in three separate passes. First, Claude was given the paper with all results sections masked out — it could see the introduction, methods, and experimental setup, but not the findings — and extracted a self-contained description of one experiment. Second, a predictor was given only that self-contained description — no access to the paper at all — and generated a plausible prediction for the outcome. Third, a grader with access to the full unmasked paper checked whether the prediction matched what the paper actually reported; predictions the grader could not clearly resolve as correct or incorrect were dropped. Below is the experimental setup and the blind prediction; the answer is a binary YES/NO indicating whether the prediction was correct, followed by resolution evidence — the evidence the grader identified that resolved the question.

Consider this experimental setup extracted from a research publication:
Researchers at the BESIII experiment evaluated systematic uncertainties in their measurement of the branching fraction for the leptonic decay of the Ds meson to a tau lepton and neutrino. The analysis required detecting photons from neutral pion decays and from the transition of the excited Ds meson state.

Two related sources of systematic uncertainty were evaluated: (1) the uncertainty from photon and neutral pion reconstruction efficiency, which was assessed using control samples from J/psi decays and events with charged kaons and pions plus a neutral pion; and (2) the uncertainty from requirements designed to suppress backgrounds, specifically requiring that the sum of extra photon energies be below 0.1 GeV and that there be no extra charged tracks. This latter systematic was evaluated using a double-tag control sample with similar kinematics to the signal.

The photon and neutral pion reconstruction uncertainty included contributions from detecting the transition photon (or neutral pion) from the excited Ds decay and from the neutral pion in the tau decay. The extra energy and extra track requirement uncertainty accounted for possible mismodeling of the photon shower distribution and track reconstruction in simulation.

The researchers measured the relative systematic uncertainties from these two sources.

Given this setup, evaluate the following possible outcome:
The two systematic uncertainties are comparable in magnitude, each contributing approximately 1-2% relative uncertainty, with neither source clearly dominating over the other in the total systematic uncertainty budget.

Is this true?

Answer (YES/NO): NO